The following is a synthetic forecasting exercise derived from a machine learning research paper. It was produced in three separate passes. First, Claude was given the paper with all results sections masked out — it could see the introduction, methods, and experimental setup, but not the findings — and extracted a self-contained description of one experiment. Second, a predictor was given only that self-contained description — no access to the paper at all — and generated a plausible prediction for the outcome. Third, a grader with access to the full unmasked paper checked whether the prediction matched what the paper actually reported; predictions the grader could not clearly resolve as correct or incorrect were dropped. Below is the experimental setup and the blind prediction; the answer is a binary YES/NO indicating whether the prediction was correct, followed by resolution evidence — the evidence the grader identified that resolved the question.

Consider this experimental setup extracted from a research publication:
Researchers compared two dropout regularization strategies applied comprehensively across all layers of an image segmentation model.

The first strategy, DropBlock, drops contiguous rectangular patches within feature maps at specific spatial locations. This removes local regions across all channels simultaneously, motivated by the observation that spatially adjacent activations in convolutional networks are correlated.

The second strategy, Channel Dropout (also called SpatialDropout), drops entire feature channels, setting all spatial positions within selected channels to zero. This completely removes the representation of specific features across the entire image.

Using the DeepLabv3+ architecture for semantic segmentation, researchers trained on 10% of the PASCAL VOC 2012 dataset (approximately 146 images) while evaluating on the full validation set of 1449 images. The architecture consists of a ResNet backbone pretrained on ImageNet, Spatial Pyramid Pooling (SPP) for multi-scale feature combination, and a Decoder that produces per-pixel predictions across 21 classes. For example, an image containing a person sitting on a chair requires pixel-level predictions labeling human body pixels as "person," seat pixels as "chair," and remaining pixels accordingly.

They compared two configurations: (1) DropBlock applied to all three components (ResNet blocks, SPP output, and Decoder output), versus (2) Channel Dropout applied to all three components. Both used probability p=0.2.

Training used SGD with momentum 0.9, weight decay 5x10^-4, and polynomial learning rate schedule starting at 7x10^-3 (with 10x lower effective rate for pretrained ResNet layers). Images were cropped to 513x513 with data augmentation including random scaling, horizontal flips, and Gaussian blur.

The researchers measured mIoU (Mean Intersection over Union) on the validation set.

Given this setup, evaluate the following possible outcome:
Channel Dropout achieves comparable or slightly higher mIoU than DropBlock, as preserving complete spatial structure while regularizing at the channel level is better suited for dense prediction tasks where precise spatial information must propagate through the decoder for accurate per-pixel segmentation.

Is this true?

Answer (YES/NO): NO